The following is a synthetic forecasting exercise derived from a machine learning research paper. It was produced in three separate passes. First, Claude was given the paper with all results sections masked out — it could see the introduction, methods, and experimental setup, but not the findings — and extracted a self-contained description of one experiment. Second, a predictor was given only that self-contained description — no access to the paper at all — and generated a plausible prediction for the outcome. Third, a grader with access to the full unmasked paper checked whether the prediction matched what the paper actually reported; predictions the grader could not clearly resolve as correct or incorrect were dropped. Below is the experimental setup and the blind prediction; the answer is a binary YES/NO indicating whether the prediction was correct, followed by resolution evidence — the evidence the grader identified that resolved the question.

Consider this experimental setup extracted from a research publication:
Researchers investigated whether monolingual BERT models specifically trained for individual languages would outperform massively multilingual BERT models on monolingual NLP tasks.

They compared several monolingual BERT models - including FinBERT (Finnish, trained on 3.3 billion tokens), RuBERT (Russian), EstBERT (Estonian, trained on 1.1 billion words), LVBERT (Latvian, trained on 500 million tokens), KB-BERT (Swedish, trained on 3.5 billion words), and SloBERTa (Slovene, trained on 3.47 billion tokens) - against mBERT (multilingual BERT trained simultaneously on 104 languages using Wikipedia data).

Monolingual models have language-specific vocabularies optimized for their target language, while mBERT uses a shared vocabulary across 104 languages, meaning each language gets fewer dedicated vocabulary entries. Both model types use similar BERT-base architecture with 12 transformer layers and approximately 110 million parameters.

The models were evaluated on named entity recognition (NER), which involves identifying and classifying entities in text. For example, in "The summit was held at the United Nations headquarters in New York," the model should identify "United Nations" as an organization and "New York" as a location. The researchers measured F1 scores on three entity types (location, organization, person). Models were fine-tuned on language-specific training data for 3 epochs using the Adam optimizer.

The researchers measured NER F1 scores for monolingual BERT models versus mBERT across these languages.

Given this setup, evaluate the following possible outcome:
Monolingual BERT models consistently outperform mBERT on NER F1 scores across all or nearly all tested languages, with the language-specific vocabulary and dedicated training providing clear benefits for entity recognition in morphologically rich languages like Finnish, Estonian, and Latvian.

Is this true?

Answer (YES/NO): NO